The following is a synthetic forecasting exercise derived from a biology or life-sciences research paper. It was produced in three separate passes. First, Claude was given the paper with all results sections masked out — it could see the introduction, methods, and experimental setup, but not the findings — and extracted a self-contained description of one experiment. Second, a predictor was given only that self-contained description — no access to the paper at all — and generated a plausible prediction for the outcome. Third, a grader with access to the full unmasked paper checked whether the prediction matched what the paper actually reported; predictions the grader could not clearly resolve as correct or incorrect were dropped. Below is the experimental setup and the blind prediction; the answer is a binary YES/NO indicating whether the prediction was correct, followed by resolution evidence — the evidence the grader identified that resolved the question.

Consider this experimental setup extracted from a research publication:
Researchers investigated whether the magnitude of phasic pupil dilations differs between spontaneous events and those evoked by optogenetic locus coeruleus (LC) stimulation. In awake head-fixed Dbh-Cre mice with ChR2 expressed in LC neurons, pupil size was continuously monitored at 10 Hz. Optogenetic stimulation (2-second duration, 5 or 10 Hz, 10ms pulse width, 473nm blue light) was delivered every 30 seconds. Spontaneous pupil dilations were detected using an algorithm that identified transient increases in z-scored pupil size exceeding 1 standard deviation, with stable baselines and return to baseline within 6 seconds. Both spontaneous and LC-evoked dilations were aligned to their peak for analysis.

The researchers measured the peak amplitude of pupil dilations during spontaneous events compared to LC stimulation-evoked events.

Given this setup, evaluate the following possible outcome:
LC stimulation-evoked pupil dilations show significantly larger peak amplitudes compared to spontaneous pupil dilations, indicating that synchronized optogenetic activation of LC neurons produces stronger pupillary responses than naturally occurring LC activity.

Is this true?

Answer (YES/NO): NO